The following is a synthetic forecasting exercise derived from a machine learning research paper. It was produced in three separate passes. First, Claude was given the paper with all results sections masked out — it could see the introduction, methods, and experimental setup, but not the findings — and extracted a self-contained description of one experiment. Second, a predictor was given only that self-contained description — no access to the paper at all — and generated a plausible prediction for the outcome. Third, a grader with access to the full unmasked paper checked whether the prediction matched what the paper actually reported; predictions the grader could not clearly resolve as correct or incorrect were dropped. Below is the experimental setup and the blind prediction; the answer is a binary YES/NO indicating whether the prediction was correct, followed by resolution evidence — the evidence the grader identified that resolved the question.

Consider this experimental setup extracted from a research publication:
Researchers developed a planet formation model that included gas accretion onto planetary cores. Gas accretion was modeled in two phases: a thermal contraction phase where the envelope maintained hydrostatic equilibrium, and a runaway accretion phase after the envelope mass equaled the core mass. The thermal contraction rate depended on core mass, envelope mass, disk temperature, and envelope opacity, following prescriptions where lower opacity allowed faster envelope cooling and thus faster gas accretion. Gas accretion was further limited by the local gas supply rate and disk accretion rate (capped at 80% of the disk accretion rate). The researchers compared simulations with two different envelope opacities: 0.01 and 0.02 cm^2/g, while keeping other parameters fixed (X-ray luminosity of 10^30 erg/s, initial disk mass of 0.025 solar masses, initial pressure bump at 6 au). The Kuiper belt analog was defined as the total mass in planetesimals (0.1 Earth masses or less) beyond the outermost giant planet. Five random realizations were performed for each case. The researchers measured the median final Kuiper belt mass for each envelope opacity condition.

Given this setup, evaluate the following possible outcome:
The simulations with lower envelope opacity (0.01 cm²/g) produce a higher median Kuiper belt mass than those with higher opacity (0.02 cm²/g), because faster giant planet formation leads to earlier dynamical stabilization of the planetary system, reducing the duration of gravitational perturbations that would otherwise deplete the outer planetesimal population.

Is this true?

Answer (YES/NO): NO